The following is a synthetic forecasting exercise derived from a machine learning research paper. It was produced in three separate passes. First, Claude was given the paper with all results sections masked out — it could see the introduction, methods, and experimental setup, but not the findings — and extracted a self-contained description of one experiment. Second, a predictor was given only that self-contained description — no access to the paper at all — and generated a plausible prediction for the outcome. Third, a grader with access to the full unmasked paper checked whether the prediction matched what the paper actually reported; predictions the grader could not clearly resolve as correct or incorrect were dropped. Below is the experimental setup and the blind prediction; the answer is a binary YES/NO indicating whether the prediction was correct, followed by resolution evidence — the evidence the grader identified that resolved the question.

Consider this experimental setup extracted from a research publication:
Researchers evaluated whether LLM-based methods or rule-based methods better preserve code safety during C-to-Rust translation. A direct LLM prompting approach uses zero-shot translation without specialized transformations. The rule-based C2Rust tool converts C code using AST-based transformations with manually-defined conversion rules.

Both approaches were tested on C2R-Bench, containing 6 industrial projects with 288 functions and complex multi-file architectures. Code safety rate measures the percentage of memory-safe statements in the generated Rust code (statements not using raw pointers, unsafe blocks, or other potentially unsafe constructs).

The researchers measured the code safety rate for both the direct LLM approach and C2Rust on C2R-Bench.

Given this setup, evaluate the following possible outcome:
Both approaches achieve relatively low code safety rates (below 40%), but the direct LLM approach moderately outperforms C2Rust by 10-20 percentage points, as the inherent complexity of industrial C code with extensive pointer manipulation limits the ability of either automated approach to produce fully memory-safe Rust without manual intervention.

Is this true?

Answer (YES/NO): NO